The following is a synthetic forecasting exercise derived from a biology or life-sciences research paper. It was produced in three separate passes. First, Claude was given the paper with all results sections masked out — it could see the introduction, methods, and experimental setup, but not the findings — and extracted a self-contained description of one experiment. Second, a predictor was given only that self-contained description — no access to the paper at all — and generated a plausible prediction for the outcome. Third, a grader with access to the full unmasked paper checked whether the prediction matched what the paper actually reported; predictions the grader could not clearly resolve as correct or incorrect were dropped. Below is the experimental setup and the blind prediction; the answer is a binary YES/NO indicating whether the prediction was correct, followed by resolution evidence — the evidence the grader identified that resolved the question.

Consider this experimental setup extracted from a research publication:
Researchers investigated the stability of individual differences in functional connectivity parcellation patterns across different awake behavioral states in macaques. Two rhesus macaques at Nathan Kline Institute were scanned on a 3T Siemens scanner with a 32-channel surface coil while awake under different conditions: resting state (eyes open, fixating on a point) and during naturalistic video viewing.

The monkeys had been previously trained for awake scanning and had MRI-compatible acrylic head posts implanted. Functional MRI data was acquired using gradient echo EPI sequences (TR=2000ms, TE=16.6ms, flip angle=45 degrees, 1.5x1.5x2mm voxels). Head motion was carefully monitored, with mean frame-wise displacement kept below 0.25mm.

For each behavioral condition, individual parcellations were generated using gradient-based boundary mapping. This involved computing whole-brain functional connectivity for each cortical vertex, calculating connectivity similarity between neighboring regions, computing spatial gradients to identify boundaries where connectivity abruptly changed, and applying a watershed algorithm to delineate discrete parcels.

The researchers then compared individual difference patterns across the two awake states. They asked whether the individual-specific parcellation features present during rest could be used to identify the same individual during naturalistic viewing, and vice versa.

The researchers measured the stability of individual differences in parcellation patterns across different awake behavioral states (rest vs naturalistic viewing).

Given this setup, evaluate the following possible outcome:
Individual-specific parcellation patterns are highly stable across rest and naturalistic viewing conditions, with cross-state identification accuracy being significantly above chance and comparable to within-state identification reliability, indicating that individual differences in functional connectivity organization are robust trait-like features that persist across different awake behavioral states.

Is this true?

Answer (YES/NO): NO